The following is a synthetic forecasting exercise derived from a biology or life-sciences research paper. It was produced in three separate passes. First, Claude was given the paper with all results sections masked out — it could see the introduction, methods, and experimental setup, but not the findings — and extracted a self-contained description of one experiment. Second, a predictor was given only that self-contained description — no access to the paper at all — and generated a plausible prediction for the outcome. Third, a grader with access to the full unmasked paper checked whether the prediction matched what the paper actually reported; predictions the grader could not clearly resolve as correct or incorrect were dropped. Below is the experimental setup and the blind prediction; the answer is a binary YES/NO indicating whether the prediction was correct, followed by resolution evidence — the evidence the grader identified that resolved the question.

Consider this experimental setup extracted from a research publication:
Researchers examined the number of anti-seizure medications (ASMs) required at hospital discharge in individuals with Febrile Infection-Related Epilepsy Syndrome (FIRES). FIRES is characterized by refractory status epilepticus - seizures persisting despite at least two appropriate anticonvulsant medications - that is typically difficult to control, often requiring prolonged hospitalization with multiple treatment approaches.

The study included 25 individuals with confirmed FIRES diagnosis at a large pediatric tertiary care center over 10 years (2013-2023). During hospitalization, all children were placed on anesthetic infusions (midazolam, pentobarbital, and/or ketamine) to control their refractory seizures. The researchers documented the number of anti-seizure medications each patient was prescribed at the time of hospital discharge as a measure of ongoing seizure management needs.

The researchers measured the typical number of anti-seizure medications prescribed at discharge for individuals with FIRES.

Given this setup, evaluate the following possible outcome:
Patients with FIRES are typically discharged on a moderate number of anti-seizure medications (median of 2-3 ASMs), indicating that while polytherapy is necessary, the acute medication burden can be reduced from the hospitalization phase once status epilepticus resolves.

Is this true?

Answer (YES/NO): YES